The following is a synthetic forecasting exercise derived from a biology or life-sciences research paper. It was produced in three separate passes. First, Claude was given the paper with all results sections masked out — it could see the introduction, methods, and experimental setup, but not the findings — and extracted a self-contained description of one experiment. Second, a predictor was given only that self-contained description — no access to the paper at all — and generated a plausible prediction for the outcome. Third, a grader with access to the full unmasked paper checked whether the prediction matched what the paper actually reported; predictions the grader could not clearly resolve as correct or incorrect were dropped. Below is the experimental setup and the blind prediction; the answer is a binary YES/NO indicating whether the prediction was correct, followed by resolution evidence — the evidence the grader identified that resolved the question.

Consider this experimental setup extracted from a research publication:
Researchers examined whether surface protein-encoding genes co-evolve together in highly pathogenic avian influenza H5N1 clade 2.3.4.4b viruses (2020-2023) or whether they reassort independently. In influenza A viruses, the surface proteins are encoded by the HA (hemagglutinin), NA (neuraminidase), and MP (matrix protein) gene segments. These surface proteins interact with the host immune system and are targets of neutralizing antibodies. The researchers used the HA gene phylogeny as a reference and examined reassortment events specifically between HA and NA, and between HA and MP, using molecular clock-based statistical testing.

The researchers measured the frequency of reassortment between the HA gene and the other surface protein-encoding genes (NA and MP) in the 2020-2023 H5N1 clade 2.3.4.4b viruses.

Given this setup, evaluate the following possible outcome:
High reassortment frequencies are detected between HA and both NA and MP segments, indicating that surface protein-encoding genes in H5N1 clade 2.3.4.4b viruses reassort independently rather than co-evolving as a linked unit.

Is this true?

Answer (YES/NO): NO